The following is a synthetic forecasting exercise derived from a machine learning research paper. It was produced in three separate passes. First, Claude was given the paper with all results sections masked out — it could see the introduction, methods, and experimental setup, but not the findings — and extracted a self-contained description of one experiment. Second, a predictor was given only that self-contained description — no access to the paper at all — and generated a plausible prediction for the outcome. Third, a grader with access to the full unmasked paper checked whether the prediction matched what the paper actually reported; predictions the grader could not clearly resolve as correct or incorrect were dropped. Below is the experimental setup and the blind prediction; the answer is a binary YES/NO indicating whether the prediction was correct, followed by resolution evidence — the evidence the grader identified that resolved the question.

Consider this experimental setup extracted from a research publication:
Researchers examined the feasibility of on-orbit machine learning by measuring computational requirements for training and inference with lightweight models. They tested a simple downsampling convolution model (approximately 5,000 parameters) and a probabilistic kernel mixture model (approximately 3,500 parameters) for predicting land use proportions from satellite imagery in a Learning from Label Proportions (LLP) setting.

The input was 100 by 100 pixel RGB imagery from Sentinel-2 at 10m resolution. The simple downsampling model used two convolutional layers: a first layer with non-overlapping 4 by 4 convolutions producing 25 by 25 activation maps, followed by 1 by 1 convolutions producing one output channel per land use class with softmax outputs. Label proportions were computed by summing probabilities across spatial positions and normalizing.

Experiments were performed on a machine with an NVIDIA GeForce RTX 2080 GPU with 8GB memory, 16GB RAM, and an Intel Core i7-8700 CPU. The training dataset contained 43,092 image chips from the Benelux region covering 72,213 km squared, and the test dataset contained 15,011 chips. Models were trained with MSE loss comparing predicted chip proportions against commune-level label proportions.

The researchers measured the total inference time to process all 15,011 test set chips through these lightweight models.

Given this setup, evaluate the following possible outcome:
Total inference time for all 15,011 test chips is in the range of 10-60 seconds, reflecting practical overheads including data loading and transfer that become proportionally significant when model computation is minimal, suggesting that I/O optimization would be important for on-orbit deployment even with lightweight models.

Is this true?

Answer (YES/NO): NO